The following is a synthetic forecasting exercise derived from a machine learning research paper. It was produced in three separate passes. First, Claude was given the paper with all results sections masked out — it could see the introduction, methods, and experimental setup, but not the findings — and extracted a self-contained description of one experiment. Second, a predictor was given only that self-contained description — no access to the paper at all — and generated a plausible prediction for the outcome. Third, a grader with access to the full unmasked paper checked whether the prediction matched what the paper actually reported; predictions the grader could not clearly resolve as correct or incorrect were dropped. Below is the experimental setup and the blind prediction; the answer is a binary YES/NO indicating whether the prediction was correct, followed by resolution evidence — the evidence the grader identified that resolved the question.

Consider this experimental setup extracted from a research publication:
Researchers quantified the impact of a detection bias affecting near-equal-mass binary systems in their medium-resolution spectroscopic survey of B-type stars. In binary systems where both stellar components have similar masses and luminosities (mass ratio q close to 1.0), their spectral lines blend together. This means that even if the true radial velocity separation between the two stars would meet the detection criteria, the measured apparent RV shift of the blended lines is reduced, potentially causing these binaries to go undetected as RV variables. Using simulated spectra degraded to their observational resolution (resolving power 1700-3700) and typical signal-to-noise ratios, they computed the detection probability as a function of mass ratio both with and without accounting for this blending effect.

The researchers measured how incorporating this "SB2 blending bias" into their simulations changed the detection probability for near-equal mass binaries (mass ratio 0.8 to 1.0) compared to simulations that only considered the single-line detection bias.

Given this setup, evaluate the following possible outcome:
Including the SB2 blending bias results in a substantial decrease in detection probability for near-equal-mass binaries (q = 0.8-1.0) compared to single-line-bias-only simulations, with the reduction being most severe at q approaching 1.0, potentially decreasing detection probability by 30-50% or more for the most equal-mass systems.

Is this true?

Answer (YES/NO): YES